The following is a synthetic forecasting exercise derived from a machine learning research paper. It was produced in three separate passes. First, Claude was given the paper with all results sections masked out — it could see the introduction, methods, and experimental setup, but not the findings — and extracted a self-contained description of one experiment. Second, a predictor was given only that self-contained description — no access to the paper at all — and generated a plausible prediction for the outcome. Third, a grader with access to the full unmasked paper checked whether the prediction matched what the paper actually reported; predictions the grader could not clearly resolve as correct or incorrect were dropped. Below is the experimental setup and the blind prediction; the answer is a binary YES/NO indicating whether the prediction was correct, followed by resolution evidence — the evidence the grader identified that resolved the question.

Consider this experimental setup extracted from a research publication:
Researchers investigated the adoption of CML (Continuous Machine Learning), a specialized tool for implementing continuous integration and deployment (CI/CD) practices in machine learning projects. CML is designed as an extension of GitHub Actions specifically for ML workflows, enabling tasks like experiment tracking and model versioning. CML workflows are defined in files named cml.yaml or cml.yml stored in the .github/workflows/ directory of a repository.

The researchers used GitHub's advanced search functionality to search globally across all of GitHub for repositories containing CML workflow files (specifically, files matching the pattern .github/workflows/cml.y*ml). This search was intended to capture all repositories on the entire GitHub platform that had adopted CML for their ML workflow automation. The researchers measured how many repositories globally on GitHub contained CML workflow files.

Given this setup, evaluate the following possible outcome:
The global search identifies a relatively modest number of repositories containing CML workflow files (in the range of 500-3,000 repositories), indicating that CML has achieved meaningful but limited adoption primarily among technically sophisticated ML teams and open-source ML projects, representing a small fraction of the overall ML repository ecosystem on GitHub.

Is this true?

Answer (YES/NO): NO